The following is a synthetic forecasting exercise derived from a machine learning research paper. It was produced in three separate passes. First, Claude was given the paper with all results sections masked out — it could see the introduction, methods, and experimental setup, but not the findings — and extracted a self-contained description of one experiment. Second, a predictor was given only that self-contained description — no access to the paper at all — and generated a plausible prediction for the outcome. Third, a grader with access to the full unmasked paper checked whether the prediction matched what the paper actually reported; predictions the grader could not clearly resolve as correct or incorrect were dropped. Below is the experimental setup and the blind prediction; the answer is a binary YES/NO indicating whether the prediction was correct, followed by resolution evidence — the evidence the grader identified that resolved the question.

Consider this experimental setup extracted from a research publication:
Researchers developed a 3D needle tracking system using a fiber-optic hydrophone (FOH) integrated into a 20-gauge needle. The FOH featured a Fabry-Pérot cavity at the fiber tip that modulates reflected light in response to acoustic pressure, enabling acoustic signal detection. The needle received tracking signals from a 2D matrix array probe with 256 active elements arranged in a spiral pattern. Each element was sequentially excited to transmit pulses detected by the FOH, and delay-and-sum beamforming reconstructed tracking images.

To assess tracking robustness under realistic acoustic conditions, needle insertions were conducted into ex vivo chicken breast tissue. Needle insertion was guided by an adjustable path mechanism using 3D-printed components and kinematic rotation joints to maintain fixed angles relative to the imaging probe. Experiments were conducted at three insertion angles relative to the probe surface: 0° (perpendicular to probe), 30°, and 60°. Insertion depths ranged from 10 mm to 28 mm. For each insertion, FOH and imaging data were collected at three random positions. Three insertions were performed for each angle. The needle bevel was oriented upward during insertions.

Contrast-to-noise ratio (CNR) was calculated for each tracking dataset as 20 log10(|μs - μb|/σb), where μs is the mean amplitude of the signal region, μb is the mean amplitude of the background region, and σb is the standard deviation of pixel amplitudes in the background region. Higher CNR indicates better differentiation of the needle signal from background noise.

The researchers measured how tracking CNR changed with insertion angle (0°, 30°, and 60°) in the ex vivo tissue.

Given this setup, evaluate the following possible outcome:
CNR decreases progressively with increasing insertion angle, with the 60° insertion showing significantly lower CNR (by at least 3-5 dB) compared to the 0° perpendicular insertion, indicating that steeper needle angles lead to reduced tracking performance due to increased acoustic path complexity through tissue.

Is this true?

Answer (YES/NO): YES